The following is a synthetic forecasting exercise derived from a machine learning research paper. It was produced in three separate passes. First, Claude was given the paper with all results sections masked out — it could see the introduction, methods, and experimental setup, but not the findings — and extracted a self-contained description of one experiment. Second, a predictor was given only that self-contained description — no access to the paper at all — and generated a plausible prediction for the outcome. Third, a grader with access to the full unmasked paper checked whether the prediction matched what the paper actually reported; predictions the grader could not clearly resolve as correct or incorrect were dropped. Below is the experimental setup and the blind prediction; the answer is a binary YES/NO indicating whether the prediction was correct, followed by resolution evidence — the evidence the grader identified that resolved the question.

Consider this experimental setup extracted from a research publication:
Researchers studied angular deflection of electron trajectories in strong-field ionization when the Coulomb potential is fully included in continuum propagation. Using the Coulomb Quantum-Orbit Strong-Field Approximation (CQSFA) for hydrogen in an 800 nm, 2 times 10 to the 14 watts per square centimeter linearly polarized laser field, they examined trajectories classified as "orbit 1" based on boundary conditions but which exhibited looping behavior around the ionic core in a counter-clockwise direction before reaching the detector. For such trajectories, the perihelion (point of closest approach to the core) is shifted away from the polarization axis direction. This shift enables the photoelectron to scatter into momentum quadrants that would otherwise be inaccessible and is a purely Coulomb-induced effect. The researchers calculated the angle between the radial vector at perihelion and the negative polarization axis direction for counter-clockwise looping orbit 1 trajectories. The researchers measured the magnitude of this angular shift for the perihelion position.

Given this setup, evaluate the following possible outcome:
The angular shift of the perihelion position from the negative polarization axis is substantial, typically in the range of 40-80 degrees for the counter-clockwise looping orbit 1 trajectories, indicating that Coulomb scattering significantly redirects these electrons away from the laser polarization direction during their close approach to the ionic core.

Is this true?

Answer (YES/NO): YES